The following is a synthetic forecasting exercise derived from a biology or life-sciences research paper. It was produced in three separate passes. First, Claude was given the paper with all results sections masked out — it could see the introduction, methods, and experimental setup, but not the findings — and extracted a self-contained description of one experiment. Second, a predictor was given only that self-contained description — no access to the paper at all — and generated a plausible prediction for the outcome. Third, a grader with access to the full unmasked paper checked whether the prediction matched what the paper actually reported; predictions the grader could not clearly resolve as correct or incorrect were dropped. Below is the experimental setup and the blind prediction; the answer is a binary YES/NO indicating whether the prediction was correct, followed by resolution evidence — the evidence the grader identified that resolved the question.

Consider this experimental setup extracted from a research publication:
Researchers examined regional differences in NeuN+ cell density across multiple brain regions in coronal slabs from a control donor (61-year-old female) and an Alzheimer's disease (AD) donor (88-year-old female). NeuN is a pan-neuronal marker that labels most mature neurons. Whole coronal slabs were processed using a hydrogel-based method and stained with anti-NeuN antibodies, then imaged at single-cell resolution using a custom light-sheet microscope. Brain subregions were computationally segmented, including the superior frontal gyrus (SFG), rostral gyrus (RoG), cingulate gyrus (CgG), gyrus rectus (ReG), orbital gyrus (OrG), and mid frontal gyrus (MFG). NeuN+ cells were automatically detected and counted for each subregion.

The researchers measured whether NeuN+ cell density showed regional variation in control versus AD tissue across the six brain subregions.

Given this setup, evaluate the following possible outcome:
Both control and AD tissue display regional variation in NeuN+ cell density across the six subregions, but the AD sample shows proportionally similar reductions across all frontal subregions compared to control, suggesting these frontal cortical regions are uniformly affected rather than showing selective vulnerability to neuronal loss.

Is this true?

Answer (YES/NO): NO